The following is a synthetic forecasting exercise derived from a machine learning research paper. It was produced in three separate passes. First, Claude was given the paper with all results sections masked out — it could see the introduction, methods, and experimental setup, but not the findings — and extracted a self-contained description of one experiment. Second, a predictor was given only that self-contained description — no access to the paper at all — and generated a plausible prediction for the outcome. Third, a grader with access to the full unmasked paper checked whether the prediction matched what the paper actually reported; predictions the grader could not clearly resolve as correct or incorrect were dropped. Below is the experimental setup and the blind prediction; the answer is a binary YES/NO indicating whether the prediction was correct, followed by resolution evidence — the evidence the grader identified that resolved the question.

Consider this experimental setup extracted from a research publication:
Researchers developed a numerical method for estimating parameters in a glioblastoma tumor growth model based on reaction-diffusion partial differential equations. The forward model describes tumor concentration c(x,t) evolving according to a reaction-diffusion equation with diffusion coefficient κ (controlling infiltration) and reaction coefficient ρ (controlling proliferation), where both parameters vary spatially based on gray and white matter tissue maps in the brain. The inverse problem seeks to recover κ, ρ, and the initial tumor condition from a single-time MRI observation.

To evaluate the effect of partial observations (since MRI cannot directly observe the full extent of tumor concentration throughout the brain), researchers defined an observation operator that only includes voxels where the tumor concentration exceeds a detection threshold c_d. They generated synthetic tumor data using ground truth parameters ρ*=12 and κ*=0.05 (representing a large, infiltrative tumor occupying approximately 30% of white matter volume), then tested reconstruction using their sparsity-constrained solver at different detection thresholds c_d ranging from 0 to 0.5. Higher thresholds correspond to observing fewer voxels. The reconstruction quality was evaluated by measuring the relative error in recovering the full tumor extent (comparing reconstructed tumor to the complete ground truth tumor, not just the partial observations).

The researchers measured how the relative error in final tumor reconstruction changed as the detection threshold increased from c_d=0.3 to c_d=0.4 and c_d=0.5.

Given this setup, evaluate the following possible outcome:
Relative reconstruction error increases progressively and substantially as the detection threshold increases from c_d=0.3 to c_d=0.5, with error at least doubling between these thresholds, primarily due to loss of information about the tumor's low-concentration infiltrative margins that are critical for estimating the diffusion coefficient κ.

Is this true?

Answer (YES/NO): NO